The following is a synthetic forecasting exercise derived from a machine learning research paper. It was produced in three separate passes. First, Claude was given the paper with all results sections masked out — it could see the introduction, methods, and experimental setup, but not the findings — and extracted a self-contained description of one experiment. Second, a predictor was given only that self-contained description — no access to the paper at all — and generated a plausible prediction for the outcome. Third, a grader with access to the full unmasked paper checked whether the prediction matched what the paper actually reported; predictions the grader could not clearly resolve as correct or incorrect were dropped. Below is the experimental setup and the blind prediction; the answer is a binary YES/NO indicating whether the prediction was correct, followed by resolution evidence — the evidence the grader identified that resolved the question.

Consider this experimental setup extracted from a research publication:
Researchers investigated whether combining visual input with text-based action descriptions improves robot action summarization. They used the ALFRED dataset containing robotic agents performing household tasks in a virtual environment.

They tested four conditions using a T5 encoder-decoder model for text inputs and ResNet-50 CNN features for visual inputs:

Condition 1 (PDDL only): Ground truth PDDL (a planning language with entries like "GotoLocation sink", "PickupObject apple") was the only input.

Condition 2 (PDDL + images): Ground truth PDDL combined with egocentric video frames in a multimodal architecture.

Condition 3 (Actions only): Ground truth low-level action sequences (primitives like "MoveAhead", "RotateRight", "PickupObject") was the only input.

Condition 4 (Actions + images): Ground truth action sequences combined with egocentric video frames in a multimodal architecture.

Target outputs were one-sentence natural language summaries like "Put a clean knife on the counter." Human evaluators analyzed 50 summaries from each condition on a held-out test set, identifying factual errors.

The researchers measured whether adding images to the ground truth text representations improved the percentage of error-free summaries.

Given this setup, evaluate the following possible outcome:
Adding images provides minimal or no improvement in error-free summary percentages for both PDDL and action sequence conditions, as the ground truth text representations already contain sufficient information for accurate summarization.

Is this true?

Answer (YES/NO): NO